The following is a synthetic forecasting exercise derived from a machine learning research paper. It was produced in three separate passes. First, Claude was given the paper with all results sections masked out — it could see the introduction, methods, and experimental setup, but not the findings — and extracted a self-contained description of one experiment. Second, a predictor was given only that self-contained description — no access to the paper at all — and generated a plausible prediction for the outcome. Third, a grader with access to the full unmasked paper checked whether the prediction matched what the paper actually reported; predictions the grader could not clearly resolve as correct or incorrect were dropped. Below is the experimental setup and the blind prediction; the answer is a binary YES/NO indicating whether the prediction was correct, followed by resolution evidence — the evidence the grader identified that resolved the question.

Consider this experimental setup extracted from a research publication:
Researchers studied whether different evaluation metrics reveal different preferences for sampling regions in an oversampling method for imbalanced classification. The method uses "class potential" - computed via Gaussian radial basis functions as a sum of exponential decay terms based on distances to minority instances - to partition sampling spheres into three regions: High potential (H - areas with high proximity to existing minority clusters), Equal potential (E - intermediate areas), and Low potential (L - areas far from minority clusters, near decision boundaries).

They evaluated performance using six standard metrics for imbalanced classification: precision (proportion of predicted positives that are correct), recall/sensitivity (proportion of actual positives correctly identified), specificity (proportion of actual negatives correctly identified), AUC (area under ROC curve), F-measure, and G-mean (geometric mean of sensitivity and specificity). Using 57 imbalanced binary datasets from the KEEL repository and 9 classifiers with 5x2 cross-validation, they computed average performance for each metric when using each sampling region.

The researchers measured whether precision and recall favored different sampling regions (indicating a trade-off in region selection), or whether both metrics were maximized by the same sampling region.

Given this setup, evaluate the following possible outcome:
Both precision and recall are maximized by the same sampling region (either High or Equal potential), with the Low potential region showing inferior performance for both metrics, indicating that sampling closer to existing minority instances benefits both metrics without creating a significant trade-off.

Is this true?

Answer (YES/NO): NO